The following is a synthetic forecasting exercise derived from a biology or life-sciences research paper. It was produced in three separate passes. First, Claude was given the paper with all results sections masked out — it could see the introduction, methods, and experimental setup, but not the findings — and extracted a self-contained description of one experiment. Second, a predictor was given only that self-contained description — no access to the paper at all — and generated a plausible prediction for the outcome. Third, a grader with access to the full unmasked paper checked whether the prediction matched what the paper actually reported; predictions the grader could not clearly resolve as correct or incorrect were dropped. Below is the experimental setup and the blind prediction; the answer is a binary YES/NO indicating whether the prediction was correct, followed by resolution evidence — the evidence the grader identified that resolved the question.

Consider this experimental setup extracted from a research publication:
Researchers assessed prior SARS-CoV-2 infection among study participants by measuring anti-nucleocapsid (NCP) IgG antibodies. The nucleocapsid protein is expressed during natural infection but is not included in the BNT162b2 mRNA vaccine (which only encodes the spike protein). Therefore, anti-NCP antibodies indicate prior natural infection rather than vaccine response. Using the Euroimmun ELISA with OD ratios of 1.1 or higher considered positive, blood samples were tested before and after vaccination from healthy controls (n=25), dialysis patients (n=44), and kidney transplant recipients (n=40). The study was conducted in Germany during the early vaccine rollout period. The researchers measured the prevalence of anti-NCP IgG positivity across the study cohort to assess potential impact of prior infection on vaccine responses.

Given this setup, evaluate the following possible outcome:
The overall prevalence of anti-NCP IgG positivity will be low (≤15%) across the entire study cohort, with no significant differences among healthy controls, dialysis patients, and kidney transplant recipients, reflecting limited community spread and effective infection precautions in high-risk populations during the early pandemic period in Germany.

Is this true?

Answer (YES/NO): YES